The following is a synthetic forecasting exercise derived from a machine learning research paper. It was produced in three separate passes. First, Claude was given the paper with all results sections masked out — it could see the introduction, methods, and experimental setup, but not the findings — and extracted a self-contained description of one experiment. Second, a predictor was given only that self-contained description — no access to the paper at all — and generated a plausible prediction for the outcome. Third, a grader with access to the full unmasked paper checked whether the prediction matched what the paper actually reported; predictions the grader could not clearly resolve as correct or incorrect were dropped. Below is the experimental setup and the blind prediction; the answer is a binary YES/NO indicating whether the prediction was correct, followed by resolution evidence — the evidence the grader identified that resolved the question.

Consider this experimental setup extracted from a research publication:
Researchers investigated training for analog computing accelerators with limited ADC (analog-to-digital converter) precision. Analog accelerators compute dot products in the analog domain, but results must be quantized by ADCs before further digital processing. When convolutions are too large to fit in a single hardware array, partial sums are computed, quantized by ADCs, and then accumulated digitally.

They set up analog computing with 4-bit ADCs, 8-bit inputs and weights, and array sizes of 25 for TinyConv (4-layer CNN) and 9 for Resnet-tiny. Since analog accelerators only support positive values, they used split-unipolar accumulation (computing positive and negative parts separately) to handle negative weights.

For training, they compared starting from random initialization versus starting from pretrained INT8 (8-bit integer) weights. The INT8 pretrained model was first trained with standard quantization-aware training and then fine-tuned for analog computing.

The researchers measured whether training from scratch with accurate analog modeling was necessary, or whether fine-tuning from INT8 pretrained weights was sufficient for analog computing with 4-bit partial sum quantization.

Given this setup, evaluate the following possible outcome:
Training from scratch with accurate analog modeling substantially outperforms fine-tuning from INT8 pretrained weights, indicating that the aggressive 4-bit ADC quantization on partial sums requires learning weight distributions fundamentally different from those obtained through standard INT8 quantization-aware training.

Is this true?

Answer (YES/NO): NO